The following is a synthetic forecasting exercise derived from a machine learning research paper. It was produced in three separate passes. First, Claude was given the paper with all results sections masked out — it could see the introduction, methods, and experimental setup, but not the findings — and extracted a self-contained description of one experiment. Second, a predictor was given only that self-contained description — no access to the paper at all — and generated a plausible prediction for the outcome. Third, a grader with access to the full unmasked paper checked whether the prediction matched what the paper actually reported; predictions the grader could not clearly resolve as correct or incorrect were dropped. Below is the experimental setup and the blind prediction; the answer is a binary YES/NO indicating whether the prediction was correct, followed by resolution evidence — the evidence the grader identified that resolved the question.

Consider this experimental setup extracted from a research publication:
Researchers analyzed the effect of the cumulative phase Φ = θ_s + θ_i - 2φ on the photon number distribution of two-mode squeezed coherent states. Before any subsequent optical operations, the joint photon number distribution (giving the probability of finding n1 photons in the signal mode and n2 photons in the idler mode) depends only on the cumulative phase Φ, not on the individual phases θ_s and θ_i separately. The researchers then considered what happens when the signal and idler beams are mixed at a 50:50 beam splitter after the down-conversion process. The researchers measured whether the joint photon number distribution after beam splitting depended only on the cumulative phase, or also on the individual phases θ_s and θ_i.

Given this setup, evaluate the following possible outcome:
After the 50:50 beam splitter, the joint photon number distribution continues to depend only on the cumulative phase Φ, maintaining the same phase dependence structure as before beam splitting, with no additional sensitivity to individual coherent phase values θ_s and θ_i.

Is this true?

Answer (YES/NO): NO